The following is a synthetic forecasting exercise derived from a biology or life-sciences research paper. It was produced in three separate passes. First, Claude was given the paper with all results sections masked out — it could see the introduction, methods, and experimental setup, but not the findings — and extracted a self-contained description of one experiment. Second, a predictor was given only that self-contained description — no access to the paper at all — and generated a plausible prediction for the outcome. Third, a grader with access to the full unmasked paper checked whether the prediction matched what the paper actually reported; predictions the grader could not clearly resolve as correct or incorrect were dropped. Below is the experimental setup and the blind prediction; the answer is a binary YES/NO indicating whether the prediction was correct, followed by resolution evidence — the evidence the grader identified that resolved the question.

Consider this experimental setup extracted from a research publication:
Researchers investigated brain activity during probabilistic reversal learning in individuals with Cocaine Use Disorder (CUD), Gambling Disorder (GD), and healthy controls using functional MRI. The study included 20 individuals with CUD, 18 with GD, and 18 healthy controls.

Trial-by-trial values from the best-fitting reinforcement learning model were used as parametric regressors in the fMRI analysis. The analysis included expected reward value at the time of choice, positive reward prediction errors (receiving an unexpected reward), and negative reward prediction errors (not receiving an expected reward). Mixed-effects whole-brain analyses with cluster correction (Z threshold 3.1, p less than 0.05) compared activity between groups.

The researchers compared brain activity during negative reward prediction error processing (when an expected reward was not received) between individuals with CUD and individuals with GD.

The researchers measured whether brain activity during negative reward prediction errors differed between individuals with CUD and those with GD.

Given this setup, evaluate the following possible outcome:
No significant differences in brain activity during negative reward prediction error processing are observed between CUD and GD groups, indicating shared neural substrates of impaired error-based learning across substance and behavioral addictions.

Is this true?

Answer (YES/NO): YES